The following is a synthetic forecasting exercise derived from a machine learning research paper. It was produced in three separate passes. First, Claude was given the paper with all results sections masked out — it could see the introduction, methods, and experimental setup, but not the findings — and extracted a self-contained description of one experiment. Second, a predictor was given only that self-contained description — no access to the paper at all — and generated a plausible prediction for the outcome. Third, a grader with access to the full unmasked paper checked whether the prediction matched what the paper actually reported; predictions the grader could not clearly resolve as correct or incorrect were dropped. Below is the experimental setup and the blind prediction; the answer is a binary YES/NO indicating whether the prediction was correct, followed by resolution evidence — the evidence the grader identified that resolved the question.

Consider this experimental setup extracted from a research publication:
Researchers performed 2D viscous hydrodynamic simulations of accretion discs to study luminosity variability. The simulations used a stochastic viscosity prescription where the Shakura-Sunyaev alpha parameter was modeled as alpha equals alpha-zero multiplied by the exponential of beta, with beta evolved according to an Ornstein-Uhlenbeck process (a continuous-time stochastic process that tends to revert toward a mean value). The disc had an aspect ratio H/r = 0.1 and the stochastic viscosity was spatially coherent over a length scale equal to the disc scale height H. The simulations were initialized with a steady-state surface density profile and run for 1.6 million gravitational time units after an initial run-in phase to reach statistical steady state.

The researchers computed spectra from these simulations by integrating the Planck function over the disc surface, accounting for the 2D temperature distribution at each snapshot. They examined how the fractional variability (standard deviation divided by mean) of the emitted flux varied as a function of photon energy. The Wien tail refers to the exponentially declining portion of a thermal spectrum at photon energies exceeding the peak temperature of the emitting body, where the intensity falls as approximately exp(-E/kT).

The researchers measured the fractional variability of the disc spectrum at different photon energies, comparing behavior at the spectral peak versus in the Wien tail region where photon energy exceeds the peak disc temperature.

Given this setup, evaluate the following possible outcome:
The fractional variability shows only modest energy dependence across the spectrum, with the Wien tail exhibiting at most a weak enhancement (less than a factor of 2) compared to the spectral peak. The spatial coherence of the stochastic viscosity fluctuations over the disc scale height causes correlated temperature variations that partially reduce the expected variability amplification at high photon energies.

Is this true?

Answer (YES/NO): NO